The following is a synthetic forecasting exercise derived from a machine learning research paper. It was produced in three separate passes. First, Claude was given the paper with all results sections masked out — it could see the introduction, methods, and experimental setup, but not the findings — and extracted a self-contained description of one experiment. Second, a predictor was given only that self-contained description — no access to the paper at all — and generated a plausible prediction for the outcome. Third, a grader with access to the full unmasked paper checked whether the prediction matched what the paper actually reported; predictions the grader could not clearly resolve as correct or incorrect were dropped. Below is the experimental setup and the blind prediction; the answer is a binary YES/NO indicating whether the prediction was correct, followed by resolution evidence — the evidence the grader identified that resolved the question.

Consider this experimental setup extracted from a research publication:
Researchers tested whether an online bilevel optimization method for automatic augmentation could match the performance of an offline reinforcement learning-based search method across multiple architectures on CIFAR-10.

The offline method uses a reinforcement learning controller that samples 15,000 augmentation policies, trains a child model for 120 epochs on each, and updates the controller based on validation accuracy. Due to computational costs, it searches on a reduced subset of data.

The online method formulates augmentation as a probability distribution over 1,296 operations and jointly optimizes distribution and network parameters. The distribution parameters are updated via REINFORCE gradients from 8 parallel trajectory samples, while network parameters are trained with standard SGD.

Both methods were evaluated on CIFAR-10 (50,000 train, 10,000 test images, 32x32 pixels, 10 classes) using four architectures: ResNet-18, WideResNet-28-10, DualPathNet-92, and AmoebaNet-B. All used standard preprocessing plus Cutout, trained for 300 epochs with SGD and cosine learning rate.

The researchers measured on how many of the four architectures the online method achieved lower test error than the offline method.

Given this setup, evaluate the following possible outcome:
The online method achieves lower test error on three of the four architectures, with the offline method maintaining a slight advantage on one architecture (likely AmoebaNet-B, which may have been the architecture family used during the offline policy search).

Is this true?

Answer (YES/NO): YES